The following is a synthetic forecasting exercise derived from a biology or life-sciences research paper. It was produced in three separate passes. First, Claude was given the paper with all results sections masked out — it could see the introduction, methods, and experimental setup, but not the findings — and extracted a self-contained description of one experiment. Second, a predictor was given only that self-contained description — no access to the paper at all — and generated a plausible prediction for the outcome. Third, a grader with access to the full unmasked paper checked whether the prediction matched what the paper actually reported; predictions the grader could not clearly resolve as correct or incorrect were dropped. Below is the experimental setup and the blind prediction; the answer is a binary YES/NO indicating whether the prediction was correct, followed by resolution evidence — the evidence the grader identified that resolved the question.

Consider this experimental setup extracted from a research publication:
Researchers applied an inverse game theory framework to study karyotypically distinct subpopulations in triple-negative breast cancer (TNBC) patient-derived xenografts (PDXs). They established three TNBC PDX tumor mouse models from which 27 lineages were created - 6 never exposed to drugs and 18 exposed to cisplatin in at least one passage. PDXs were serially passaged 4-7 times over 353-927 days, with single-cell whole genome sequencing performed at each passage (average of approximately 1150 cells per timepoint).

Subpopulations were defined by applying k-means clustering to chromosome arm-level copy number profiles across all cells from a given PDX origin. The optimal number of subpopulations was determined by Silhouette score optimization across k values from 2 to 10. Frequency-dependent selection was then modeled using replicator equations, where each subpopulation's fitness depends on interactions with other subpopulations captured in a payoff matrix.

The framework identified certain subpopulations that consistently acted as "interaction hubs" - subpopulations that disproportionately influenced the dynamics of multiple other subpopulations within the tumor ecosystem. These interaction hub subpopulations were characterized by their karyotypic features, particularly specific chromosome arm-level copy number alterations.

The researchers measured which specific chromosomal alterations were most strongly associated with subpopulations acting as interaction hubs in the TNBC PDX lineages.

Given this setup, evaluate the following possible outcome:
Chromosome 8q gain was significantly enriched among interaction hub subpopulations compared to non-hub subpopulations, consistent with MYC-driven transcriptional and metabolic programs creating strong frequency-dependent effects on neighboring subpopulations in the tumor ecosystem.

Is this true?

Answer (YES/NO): NO